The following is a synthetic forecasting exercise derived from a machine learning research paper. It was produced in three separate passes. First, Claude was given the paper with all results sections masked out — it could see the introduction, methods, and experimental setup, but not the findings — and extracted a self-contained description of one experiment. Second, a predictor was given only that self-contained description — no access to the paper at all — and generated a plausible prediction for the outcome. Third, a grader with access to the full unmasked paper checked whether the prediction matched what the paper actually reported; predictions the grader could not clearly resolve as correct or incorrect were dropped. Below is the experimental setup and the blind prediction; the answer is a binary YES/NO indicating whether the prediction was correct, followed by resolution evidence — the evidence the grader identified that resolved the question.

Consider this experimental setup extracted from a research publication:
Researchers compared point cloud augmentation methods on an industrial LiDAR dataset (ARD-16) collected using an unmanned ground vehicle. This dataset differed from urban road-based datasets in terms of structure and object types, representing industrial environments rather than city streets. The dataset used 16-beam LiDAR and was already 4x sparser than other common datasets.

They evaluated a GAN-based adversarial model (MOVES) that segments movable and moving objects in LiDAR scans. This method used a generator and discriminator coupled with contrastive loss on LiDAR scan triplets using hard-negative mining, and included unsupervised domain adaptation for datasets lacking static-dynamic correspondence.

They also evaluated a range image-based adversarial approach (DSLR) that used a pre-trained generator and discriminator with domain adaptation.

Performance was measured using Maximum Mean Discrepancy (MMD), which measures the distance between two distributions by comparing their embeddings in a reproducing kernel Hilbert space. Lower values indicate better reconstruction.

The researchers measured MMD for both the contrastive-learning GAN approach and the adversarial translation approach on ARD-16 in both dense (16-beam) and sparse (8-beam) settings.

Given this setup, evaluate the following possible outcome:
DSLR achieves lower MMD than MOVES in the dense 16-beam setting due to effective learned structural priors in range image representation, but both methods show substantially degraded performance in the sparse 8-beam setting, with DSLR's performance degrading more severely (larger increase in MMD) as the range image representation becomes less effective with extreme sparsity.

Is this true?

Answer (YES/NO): NO